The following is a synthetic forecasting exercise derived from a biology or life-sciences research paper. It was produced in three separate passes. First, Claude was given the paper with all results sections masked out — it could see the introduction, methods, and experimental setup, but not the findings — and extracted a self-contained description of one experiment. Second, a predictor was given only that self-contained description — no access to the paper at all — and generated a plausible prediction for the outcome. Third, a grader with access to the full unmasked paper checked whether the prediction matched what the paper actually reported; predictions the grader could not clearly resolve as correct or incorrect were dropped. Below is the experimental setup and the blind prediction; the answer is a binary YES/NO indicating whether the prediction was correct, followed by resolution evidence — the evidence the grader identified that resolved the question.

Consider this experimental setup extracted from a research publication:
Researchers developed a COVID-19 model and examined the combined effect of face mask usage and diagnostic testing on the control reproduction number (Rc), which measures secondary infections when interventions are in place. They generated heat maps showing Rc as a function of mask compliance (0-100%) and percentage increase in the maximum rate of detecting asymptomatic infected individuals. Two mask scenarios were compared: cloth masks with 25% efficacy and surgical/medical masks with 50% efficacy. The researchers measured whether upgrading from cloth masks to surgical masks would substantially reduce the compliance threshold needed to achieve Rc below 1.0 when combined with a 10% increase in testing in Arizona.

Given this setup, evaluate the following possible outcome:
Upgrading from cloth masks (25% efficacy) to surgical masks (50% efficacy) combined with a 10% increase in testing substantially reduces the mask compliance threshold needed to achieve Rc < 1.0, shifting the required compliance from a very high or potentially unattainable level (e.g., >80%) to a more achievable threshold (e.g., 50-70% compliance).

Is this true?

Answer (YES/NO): NO